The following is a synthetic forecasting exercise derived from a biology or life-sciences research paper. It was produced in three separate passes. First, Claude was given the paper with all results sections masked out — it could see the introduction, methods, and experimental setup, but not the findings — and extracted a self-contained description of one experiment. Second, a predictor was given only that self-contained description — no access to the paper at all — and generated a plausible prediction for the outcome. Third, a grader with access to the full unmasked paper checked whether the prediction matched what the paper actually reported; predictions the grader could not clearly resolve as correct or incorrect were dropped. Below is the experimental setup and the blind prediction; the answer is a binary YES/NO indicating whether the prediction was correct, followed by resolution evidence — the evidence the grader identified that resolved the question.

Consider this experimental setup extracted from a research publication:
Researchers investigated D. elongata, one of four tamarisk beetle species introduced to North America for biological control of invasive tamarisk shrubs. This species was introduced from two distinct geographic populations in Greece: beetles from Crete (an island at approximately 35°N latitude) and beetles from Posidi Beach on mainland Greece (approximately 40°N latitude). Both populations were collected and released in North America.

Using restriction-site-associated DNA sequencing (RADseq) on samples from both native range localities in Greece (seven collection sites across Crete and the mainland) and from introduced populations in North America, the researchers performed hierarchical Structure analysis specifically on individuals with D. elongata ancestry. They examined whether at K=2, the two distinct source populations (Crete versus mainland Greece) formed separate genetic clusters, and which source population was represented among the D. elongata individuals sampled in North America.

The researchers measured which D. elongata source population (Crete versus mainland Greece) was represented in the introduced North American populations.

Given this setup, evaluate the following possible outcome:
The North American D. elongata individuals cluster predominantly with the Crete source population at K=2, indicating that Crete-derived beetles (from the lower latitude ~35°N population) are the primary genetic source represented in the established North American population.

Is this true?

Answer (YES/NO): YES